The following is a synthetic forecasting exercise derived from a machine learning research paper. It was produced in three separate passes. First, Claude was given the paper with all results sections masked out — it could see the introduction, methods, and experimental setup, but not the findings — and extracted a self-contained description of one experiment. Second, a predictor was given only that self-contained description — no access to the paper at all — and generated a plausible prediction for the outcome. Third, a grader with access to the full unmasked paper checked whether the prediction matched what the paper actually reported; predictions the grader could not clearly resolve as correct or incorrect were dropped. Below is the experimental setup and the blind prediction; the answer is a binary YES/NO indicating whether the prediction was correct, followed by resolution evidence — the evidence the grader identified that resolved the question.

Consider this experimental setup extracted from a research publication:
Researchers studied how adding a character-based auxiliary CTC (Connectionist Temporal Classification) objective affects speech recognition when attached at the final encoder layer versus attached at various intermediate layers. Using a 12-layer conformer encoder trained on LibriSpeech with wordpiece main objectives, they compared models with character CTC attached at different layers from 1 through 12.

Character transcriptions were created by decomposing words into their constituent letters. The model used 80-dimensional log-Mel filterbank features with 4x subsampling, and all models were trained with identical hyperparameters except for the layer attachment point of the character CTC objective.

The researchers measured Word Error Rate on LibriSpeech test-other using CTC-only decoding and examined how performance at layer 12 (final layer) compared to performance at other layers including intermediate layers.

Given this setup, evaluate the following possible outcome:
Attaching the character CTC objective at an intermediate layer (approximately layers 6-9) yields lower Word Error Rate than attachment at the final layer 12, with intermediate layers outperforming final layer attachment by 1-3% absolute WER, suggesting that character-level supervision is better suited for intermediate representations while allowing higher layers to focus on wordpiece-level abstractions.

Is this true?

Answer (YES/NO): NO